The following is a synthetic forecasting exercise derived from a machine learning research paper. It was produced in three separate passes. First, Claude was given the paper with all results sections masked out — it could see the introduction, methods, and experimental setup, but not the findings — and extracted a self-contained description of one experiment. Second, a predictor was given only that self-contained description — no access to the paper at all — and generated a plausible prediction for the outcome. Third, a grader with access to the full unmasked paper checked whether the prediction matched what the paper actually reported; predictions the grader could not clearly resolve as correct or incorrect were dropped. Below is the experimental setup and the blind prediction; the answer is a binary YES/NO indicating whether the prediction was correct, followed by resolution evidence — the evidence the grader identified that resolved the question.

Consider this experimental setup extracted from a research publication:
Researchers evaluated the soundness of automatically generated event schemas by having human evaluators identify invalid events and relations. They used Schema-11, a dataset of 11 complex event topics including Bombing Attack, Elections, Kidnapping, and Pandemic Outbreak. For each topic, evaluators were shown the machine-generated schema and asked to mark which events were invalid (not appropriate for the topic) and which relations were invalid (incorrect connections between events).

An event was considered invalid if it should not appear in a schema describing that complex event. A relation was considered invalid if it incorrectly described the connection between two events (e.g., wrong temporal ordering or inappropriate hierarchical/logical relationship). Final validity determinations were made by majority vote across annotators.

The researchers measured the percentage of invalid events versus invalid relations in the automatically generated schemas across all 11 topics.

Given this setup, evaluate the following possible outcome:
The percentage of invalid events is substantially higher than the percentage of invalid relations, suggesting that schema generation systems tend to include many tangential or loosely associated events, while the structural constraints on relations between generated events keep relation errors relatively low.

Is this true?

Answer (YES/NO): NO